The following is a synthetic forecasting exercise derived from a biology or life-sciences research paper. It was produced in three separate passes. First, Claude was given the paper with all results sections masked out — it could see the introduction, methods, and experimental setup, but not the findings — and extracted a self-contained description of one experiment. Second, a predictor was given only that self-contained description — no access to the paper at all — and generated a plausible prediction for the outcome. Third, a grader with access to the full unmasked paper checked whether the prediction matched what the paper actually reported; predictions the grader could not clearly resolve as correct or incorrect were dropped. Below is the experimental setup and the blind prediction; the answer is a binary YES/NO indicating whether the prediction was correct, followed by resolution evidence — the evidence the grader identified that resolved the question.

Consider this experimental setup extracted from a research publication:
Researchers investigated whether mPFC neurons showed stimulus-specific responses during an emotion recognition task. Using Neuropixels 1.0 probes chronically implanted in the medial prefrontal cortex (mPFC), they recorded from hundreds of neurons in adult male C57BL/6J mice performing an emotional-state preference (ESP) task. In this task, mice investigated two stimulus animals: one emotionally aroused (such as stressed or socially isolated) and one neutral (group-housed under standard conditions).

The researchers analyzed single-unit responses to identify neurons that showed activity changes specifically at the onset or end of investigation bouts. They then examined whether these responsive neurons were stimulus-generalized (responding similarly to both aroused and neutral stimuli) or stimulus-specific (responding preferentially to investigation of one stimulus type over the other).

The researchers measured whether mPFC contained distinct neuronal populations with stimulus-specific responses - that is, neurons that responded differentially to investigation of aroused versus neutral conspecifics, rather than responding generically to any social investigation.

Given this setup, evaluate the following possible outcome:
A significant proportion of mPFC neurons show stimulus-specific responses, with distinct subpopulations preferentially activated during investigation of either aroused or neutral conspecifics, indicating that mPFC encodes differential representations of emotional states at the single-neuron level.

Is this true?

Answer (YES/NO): YES